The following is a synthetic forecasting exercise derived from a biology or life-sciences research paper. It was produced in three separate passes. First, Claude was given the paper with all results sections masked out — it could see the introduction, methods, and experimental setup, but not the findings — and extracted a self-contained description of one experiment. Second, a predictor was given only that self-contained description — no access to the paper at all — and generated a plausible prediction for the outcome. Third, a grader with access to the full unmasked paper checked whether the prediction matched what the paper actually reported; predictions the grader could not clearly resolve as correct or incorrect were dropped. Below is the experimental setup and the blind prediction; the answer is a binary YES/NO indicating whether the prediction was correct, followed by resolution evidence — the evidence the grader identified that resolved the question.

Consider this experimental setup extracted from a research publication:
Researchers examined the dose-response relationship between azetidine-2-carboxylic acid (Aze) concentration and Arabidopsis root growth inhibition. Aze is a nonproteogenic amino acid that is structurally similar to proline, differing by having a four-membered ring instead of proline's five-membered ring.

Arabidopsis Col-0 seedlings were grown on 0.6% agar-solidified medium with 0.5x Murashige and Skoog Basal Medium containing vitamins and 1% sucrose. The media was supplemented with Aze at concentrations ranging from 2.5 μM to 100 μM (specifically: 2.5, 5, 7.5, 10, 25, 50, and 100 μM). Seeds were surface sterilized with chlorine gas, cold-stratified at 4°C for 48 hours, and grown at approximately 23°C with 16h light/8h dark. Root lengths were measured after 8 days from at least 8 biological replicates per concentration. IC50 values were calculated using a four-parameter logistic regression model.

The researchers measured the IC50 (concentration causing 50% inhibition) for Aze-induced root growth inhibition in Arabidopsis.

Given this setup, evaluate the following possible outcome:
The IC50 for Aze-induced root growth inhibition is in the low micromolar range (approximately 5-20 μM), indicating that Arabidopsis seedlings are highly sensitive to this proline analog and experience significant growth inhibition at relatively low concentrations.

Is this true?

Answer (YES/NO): YES